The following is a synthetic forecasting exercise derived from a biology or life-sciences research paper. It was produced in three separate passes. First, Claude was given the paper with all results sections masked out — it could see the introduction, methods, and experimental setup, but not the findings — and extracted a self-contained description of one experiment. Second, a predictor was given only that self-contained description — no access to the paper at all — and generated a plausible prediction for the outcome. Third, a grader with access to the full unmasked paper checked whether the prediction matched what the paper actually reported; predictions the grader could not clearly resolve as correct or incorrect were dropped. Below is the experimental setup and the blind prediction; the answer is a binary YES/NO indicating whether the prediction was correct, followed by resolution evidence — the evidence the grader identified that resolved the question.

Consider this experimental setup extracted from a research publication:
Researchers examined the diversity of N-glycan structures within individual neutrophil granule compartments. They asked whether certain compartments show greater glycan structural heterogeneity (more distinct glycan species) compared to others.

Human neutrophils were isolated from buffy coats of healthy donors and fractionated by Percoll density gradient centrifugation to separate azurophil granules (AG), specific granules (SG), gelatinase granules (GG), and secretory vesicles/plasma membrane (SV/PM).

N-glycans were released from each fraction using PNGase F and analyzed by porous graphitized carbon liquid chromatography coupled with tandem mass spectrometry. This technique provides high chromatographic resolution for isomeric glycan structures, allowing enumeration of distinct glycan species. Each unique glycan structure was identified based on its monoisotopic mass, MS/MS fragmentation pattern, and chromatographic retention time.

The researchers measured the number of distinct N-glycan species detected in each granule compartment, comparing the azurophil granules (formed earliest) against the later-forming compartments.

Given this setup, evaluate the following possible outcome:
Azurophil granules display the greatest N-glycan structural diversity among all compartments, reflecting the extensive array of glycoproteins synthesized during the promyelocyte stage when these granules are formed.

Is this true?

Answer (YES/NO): NO